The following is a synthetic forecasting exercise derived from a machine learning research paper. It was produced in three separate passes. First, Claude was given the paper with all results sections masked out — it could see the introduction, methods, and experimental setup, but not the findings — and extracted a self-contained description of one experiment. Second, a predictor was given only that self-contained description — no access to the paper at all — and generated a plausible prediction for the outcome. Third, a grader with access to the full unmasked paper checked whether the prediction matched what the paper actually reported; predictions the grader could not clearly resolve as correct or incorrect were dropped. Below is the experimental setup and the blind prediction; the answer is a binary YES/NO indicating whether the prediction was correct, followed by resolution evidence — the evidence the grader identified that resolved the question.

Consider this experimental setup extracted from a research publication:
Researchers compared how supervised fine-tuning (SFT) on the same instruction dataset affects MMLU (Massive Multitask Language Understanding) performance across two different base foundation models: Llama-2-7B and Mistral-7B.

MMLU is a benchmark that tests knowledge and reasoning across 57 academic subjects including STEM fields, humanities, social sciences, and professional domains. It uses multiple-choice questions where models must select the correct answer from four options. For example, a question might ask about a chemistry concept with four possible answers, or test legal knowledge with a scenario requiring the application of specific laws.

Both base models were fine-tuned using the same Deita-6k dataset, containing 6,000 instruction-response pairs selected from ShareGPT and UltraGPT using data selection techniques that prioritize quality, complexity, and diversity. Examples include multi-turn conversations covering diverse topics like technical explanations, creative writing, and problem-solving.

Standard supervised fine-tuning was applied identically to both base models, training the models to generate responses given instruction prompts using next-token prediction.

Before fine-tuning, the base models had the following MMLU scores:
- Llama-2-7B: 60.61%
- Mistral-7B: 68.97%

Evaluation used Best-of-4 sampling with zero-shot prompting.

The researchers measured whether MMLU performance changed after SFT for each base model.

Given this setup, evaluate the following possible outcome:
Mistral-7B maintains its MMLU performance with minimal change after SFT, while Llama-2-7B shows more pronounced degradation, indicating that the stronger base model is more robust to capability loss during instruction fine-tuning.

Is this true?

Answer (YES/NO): NO